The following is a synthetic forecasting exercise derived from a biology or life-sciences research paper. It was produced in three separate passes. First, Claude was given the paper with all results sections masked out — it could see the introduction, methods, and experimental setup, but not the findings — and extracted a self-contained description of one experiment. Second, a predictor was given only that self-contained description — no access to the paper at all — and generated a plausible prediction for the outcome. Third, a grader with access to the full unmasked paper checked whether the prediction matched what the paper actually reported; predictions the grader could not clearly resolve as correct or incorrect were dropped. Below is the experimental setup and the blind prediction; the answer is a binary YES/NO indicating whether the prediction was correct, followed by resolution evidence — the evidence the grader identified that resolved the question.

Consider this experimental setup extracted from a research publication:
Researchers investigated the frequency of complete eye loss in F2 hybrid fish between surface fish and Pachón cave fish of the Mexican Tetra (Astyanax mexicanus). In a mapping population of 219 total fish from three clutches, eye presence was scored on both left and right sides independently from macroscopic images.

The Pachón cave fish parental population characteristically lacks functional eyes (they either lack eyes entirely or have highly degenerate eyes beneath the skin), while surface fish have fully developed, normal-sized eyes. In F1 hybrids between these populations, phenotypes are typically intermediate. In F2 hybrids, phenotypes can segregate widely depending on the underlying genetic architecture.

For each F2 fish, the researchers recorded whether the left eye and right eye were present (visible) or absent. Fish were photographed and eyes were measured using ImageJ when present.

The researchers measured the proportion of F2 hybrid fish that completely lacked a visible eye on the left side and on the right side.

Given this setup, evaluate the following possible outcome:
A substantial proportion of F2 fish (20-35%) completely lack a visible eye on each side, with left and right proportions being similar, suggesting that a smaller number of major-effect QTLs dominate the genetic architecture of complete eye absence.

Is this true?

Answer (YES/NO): NO